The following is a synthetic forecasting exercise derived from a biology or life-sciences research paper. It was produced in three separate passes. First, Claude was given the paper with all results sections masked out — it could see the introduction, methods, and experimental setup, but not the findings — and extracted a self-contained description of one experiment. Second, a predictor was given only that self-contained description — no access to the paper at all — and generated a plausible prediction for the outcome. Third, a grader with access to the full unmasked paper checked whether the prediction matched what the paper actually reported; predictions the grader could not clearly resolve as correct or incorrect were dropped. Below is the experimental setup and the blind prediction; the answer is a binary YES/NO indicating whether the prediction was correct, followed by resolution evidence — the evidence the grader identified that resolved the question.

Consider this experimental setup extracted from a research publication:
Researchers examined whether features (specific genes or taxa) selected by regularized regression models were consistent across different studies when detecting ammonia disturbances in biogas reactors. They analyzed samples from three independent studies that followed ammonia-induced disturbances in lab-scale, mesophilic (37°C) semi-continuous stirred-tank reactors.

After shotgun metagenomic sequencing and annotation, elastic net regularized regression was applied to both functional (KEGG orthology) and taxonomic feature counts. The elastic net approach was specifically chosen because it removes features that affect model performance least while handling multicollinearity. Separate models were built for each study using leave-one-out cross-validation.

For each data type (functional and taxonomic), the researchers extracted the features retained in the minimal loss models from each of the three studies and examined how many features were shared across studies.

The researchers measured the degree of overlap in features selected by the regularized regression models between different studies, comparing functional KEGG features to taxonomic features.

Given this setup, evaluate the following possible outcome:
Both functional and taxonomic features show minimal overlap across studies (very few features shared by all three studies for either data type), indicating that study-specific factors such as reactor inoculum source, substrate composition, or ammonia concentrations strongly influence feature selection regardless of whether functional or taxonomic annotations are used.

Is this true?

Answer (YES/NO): NO